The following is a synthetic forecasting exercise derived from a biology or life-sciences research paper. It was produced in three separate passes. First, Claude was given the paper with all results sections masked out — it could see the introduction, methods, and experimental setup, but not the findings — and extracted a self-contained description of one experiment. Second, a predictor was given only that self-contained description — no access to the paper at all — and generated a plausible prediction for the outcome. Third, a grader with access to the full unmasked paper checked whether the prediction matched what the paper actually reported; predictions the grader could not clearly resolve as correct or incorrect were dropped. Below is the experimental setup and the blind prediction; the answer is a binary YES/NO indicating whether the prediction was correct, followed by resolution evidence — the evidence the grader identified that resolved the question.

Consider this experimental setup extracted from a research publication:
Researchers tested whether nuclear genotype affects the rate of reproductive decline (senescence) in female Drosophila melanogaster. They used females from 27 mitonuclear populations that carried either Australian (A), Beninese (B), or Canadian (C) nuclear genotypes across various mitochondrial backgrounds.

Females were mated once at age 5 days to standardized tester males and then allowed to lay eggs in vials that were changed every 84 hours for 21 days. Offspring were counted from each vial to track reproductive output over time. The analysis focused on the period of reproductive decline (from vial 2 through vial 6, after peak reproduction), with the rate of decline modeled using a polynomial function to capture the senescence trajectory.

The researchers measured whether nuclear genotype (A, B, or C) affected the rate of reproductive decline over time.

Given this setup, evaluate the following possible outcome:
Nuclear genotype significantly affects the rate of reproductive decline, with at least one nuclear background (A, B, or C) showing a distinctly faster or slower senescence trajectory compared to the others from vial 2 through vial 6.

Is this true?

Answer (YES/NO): YES